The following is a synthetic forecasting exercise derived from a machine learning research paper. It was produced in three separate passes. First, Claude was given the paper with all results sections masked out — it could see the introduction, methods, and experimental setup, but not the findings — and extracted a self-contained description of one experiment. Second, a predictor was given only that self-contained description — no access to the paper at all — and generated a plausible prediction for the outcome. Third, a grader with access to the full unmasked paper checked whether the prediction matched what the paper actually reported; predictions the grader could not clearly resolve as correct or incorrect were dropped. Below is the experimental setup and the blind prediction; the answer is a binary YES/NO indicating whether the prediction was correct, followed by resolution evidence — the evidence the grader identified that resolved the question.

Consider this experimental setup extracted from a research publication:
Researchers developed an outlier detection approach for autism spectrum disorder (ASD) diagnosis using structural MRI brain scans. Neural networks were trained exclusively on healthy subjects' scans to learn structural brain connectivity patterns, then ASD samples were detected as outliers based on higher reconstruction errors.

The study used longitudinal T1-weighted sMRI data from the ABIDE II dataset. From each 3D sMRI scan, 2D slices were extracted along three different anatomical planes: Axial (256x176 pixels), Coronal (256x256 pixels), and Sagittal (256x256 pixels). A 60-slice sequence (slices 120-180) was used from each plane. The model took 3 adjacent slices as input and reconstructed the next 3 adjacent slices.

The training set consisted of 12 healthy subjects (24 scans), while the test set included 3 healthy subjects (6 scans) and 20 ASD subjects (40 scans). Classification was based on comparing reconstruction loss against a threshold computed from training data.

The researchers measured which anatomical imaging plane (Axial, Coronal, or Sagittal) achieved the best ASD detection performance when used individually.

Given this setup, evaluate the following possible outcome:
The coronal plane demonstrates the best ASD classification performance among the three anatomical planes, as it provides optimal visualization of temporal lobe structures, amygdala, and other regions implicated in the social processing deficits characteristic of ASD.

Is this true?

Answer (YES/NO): YES